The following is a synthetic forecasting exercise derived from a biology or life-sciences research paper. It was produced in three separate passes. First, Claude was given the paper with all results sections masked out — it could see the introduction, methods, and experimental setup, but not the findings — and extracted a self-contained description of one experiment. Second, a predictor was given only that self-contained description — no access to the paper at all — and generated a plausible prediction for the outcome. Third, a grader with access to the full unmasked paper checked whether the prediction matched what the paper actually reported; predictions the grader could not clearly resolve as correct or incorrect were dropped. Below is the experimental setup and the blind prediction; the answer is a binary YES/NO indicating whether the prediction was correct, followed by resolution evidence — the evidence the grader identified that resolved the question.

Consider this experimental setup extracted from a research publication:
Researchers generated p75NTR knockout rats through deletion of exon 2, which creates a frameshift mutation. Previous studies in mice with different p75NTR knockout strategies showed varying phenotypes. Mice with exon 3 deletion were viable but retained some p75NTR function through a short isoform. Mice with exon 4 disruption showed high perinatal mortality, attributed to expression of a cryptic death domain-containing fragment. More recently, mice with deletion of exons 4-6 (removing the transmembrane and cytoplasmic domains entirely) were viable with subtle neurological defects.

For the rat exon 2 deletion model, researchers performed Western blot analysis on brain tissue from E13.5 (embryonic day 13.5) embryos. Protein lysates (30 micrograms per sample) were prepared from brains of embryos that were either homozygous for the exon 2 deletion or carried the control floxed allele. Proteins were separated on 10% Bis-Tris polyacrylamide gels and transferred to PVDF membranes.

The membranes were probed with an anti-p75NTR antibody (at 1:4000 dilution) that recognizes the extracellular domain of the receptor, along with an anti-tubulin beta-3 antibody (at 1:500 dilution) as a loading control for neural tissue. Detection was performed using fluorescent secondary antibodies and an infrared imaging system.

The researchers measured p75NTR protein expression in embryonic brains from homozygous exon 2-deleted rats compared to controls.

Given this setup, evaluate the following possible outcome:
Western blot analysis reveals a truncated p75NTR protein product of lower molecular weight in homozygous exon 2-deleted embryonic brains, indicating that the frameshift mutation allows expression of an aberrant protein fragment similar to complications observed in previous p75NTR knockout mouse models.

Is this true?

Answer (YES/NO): NO